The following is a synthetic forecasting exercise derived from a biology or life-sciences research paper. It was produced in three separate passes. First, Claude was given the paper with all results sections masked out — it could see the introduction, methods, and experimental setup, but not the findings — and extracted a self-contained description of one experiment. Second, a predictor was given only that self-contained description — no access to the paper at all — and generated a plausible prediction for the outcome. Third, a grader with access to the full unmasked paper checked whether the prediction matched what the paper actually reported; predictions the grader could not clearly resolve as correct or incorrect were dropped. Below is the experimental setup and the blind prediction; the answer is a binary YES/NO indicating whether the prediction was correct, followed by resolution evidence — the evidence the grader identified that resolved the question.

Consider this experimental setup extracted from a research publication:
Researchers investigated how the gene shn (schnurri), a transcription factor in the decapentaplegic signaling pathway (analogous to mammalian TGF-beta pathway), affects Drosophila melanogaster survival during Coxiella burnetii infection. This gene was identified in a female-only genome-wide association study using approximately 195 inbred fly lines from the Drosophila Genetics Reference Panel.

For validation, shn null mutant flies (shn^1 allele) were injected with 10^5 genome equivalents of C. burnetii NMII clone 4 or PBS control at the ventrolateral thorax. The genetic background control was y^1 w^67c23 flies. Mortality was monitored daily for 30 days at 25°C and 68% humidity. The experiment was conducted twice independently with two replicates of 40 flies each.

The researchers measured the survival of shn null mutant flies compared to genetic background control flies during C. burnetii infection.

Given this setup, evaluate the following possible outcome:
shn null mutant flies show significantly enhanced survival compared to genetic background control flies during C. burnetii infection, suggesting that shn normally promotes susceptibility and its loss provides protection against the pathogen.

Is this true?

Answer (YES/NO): YES